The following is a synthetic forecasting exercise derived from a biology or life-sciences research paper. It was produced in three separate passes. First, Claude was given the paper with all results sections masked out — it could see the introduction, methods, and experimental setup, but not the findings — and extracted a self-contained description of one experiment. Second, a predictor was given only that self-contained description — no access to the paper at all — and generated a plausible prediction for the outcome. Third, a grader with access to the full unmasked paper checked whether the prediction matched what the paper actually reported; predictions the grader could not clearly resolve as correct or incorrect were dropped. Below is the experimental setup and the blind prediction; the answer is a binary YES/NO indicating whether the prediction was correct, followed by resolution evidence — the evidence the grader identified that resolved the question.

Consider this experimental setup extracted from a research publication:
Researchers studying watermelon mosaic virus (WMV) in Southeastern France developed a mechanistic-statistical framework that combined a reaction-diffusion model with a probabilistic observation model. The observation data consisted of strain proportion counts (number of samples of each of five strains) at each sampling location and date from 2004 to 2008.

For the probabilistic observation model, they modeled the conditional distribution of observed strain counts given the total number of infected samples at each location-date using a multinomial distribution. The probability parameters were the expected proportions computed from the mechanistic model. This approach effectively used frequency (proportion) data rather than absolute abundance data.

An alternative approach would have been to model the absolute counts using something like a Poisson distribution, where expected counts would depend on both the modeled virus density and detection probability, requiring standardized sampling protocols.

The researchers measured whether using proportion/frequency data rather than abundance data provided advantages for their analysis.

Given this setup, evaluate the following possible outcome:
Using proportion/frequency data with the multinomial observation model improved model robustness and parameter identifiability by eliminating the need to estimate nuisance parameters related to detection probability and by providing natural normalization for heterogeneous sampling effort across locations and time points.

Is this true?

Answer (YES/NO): YES